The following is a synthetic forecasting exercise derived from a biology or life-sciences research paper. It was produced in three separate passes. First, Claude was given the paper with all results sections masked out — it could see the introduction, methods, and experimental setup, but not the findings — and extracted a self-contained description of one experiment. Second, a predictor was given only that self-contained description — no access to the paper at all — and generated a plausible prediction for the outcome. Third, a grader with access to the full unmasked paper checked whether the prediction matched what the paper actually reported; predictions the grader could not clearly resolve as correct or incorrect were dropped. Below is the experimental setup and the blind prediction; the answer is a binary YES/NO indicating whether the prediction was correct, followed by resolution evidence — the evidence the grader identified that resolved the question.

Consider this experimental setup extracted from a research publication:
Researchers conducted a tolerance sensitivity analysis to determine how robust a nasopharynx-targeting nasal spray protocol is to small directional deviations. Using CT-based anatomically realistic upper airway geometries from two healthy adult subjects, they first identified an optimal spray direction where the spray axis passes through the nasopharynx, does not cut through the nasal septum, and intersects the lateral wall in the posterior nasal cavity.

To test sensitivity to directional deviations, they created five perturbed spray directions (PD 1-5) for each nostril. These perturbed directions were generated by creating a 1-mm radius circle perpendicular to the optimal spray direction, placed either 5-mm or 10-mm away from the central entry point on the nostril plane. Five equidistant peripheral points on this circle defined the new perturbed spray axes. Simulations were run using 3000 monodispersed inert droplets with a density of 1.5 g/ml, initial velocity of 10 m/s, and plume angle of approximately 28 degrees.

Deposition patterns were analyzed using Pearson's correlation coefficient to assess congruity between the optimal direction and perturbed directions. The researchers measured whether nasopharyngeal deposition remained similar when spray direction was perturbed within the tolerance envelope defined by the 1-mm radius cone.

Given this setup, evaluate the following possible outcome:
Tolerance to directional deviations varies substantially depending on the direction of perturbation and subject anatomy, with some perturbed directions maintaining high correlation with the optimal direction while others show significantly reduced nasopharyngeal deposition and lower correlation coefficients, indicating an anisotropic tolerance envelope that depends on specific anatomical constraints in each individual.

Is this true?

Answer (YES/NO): NO